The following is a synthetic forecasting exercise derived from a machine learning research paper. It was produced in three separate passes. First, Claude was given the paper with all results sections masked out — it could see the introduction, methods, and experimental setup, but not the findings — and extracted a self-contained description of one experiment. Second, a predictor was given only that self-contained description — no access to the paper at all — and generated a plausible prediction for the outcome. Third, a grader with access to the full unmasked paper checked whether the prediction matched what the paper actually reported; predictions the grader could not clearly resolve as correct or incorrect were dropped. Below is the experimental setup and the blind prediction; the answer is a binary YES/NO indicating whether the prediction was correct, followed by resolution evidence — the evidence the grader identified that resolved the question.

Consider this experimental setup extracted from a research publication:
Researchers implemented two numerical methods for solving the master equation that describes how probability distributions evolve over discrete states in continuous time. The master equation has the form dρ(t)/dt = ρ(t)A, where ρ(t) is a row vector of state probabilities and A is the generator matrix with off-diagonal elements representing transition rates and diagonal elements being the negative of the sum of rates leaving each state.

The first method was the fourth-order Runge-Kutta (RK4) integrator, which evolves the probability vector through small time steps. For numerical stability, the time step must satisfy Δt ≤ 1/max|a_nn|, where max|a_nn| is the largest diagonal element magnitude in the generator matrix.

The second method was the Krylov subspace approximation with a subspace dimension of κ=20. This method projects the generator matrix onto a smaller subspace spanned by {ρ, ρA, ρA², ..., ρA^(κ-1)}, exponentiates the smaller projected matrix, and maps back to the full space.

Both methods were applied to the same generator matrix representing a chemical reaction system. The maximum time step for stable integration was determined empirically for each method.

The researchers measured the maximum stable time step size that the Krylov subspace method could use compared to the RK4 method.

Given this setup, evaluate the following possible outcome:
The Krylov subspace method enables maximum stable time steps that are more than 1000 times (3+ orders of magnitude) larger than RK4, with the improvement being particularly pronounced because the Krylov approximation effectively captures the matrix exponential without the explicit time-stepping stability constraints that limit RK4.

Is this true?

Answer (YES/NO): NO